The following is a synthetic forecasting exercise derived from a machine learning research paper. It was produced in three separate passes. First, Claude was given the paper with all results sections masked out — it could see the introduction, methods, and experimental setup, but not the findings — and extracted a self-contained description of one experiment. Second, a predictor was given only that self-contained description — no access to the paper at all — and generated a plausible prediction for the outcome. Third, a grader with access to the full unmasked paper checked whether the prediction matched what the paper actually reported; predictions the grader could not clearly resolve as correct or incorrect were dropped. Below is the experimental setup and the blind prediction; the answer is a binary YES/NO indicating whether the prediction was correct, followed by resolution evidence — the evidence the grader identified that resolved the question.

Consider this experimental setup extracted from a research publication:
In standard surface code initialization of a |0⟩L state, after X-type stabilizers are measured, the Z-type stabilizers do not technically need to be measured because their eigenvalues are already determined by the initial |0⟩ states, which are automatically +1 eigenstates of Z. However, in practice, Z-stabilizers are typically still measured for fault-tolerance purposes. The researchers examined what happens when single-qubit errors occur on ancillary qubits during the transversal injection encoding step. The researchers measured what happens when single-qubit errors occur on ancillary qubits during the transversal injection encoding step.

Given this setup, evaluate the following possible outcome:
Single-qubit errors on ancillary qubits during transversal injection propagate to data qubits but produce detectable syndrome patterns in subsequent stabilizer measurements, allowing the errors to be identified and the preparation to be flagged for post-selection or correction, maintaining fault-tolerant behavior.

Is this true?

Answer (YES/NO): YES